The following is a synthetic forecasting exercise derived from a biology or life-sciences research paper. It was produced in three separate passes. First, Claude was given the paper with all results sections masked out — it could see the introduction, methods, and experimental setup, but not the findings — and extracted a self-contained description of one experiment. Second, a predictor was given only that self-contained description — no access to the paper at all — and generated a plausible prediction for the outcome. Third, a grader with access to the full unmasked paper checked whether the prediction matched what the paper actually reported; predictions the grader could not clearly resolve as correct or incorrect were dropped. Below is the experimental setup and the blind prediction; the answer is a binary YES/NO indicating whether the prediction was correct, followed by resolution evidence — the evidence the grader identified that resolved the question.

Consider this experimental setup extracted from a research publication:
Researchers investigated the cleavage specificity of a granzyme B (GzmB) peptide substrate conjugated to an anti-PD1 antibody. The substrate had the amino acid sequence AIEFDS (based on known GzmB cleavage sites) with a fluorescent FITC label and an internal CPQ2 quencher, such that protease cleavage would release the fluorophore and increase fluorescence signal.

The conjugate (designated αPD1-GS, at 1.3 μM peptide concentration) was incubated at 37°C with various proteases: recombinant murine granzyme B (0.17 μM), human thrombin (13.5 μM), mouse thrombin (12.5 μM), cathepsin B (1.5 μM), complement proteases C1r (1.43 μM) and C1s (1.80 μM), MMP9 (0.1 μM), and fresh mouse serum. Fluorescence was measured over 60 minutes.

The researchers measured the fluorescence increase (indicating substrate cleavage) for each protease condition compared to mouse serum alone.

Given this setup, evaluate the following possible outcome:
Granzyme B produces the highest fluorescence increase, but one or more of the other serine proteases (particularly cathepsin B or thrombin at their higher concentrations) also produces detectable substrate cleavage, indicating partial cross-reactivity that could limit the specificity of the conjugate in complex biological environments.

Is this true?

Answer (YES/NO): NO